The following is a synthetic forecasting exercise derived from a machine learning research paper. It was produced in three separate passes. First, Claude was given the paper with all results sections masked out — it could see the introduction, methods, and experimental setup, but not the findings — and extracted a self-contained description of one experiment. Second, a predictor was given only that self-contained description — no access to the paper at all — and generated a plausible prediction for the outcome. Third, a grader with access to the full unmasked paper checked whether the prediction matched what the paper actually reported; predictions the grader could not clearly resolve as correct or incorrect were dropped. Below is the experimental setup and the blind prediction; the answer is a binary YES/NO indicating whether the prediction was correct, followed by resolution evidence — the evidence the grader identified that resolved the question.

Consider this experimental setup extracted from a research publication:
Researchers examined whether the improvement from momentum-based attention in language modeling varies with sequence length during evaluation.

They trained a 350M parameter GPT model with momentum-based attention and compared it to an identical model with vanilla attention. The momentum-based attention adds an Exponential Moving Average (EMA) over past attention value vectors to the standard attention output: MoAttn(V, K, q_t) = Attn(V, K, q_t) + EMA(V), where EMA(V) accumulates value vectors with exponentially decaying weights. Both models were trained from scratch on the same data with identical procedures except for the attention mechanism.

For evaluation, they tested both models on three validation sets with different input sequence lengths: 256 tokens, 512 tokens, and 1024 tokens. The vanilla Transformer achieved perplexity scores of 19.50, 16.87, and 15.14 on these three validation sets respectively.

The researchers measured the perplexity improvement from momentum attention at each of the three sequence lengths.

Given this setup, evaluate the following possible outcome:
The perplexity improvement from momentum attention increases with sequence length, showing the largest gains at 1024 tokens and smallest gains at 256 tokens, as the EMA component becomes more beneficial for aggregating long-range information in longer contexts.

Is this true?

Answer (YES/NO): NO